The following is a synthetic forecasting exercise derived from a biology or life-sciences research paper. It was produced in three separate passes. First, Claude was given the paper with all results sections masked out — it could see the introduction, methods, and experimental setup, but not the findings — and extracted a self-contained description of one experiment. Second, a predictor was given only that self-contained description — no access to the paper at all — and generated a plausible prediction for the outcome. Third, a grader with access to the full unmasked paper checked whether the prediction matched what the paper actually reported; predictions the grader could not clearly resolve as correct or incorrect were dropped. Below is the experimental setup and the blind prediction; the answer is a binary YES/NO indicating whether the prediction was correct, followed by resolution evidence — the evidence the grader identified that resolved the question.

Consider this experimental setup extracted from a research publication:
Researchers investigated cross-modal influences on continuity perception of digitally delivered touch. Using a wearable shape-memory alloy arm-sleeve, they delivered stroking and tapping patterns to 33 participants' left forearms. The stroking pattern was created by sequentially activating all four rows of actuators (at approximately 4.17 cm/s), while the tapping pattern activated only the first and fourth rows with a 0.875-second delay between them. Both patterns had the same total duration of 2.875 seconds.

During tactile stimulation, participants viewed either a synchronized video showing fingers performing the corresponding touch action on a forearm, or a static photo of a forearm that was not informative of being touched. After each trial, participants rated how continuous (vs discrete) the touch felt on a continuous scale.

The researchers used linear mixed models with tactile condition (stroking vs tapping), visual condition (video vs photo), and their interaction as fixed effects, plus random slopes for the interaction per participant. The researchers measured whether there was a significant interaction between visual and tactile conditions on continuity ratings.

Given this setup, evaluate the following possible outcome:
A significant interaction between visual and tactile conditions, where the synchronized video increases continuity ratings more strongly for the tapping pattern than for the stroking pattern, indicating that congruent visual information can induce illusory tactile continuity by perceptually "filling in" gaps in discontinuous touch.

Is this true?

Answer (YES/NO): NO